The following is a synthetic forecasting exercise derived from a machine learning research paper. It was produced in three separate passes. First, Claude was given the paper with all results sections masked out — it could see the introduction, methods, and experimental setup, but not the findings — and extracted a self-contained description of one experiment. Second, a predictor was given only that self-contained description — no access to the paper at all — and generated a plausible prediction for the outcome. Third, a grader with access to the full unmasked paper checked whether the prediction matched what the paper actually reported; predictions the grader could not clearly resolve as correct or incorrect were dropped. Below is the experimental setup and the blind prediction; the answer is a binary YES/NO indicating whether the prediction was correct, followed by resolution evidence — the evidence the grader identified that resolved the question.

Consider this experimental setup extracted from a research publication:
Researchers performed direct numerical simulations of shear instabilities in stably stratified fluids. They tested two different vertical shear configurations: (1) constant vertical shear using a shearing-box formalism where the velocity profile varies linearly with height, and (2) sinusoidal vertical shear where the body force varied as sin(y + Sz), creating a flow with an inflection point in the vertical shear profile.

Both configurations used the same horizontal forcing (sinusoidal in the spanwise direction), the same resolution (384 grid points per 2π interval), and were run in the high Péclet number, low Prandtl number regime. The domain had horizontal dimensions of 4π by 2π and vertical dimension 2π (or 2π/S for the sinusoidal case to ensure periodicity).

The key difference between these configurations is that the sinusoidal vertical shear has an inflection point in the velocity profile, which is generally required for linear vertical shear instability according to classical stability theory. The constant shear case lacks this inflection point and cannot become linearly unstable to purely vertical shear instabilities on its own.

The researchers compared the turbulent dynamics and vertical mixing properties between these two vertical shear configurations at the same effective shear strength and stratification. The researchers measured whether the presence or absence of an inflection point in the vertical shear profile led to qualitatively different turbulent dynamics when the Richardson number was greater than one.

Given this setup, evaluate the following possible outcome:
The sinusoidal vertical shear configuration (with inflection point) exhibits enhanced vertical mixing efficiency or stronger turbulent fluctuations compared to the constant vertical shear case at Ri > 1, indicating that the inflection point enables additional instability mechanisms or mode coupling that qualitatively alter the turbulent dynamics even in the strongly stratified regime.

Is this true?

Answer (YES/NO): NO